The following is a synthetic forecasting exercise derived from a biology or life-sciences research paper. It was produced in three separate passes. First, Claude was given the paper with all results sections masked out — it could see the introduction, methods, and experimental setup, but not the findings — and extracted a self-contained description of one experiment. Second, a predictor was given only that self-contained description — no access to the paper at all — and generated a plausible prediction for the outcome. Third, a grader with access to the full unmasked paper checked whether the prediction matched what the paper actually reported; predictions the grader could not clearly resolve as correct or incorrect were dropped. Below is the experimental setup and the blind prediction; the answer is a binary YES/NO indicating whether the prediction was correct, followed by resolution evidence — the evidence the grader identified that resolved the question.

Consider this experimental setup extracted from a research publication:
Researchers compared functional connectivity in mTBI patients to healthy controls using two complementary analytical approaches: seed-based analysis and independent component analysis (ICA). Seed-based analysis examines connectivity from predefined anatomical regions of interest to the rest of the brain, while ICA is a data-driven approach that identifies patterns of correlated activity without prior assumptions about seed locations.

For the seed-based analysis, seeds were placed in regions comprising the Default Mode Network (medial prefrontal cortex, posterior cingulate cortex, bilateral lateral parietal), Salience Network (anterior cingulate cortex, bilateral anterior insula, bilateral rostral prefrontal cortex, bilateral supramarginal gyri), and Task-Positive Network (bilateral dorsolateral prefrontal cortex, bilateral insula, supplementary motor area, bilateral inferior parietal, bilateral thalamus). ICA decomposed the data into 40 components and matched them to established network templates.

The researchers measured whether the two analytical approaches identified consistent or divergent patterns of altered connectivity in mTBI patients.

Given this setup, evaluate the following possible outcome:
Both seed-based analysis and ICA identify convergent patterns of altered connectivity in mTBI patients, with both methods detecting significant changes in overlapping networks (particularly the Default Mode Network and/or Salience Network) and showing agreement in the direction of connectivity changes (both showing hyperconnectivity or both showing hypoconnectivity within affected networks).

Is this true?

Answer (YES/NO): NO